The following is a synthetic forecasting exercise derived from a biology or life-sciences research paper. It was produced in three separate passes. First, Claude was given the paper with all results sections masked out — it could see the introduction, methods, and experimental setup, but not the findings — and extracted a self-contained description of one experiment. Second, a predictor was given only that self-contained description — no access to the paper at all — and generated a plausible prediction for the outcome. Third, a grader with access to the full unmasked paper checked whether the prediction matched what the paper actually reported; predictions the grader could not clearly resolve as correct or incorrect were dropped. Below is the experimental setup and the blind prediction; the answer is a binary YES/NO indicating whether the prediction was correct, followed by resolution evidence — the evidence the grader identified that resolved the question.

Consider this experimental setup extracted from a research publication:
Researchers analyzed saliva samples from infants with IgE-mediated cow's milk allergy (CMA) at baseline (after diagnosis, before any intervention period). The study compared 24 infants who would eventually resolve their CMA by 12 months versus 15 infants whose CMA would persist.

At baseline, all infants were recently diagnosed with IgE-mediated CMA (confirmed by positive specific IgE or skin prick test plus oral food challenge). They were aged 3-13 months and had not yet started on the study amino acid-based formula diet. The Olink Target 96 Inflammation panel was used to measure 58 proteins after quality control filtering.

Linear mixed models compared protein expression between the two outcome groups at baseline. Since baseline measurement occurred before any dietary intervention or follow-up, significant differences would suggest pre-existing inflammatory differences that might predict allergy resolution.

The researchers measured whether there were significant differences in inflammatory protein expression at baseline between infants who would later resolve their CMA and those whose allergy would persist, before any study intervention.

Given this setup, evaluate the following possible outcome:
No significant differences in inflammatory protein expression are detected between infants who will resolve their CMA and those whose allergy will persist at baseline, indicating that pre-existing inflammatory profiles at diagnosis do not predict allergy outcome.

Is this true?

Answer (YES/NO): YES